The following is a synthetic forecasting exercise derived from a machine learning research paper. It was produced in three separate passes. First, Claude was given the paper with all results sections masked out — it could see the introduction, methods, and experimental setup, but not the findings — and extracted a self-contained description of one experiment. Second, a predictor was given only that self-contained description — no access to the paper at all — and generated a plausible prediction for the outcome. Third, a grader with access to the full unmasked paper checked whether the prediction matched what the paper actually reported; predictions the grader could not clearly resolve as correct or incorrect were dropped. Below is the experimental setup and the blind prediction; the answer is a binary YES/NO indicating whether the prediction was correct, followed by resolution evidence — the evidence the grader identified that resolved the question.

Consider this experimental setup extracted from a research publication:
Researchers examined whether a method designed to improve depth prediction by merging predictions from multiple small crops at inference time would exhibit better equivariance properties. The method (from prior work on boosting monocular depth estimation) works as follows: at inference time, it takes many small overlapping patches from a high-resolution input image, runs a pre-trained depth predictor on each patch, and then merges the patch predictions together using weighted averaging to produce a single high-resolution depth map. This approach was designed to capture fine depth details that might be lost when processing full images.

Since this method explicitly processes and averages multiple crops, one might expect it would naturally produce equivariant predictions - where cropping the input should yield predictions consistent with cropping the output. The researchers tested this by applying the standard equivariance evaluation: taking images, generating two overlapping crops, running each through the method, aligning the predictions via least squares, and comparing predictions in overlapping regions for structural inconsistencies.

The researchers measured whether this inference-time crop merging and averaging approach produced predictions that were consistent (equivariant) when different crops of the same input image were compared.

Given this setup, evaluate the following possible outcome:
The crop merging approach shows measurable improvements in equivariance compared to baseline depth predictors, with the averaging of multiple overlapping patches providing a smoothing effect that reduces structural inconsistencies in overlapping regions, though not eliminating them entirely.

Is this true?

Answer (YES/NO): NO